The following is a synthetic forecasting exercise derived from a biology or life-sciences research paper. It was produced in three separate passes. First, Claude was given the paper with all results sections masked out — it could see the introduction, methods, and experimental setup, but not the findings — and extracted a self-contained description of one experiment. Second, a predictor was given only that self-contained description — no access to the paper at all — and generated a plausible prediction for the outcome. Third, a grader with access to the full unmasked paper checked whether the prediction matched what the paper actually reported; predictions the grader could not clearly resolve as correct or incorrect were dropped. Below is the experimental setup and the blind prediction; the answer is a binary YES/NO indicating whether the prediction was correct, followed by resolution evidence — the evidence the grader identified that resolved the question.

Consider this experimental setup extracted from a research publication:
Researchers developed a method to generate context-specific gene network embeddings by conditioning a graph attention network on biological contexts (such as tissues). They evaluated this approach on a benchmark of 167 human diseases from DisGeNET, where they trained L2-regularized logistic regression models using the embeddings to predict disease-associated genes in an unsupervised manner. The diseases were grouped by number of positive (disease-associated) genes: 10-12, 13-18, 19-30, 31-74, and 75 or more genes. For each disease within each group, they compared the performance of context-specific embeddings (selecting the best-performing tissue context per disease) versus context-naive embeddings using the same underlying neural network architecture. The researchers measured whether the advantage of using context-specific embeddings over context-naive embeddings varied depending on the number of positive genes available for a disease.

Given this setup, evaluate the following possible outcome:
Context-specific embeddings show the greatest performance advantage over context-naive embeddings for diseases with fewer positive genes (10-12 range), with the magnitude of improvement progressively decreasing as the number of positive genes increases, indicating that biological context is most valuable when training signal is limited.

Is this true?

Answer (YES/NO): YES